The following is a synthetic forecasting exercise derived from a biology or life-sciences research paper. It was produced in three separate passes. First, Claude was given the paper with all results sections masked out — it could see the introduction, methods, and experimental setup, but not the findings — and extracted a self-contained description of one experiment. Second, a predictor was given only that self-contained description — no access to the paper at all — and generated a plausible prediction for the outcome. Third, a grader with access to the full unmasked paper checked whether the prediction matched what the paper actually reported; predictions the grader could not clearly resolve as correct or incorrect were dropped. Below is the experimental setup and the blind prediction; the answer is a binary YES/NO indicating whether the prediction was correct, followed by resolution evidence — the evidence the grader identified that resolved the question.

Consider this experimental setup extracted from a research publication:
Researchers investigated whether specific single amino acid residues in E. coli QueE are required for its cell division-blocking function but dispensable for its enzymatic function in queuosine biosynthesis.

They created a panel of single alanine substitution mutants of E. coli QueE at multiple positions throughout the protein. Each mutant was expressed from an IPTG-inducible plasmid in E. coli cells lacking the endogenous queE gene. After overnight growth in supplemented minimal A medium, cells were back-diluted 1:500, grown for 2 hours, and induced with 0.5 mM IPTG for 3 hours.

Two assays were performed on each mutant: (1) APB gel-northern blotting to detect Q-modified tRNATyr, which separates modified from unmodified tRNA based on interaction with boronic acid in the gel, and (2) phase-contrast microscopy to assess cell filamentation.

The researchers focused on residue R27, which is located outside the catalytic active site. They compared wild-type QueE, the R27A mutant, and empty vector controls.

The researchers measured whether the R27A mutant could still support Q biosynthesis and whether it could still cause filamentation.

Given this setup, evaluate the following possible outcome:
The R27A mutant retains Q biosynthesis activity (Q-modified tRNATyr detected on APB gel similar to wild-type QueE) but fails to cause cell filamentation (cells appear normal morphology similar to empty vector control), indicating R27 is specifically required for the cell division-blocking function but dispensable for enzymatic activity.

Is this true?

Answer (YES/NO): NO